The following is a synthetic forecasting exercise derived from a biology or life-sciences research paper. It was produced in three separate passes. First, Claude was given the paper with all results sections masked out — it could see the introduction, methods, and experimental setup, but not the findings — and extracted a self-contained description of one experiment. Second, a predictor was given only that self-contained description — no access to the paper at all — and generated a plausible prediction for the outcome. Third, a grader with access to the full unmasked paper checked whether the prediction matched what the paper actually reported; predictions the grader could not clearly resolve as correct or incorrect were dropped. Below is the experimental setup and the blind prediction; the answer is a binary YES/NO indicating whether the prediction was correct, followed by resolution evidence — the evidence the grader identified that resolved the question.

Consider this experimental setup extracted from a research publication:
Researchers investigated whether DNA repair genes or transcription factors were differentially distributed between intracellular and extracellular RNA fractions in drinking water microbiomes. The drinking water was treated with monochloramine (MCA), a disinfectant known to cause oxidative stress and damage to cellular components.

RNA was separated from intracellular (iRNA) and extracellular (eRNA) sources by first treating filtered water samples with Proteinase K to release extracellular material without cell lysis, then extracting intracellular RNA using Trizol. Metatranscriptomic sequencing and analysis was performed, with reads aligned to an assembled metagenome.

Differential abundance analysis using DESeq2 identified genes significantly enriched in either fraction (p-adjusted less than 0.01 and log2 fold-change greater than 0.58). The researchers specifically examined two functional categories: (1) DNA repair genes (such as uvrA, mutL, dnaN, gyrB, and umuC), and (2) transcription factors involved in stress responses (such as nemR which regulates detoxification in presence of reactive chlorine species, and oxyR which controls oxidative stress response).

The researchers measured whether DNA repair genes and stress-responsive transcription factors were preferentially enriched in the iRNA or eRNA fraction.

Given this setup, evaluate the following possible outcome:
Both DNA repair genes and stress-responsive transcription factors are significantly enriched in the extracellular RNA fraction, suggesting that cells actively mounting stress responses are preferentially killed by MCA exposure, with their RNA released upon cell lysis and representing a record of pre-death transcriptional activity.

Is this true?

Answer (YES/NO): NO